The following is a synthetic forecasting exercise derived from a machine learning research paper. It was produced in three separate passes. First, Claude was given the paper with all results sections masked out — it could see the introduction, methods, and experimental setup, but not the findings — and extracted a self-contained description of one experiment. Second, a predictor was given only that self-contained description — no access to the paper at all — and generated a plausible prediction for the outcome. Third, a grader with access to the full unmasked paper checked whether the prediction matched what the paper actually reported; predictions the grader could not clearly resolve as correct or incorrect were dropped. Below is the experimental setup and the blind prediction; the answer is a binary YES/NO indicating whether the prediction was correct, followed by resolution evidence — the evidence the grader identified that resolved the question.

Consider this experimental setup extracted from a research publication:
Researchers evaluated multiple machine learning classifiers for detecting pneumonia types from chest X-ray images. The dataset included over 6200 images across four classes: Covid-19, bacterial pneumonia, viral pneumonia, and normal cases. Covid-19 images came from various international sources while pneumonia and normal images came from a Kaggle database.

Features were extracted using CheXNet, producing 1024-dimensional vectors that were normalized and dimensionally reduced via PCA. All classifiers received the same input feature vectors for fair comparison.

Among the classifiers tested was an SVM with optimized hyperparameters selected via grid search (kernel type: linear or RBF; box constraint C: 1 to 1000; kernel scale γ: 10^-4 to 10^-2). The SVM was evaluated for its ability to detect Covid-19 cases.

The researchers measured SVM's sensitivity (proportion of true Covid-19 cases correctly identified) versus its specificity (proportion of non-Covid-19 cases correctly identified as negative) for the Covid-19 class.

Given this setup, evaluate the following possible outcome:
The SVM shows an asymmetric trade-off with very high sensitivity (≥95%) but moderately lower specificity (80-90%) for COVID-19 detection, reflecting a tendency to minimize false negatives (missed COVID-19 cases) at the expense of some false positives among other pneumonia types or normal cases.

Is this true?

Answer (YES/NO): NO